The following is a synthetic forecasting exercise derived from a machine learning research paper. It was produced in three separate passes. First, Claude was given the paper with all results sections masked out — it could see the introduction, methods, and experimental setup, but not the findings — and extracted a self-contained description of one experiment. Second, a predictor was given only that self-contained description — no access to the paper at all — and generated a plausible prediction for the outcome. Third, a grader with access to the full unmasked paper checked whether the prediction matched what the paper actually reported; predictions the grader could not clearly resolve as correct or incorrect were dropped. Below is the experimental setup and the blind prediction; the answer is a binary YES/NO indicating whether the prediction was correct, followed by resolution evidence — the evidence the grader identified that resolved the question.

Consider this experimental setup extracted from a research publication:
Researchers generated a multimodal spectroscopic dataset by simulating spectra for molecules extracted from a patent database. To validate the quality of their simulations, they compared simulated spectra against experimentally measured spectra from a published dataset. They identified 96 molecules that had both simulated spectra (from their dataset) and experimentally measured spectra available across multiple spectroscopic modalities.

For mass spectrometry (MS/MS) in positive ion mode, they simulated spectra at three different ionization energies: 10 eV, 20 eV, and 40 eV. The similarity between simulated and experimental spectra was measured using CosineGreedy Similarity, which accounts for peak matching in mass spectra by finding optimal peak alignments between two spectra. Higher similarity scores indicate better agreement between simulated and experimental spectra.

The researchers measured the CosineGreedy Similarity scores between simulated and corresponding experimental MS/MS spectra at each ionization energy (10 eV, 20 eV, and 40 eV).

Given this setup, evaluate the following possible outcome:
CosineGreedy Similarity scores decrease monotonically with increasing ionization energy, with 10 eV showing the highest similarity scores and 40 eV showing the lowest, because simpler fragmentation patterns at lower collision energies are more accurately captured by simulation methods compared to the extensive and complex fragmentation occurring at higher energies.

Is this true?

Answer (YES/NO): NO